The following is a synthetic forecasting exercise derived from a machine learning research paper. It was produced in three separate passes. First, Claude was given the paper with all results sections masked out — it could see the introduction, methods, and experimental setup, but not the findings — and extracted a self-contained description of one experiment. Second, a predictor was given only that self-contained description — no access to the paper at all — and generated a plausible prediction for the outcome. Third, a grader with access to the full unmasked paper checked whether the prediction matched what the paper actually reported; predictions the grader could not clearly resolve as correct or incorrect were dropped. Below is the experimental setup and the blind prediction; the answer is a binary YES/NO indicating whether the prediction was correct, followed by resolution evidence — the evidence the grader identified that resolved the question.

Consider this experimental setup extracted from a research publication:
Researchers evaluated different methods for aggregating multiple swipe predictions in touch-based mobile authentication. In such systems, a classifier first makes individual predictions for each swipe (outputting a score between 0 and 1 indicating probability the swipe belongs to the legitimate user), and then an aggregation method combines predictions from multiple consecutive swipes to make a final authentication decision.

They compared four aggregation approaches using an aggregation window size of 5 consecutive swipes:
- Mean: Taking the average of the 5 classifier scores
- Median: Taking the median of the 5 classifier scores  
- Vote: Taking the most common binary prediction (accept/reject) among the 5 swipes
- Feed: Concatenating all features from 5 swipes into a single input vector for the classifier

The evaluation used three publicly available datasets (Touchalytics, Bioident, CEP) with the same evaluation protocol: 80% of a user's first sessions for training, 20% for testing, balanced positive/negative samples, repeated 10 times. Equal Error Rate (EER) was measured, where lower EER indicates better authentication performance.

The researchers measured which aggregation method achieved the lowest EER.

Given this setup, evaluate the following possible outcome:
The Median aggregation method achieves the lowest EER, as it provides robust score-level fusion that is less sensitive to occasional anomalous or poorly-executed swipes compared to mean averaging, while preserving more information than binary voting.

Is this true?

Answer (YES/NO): NO